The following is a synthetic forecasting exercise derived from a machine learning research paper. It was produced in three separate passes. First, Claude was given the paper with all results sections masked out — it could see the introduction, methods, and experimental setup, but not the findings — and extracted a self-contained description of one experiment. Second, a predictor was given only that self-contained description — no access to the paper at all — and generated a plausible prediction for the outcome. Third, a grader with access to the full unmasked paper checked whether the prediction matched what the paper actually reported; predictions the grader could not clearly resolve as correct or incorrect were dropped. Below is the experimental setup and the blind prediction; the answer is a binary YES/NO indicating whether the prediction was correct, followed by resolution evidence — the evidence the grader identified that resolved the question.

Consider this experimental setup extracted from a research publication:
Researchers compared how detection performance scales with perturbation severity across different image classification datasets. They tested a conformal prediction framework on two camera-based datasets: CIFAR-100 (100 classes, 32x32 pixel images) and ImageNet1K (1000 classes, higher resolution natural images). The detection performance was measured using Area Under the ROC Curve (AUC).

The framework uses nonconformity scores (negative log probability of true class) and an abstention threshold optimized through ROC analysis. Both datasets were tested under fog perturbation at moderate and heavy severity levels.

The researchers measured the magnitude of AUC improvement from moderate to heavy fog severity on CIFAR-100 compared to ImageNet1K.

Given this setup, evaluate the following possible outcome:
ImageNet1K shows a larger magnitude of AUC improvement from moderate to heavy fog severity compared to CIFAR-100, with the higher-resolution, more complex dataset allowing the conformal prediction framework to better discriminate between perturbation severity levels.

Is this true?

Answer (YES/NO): NO